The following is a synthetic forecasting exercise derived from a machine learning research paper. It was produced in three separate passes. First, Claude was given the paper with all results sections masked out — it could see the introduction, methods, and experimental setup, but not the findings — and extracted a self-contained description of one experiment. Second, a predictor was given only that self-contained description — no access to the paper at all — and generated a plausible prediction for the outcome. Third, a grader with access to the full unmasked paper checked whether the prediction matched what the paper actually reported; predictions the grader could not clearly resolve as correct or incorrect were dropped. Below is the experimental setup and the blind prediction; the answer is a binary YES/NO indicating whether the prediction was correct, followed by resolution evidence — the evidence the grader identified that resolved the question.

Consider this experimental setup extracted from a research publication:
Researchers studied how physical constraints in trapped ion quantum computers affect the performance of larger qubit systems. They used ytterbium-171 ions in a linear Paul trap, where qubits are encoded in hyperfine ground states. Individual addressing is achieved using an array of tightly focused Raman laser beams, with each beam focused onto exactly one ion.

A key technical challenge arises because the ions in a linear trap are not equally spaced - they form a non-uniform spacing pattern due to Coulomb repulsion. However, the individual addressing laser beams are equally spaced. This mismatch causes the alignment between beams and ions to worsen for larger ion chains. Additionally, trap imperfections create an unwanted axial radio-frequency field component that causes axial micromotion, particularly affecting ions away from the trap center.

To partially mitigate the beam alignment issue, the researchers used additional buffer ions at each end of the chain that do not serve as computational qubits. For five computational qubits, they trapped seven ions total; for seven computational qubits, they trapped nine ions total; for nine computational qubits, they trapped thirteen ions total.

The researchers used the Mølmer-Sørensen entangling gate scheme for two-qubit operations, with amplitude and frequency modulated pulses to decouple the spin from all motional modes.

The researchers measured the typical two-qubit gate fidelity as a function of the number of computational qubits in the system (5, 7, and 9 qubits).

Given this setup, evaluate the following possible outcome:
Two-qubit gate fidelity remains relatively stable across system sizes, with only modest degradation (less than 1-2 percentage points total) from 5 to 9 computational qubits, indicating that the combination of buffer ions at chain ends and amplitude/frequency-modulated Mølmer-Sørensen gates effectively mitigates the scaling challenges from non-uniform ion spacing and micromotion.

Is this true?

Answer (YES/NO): YES